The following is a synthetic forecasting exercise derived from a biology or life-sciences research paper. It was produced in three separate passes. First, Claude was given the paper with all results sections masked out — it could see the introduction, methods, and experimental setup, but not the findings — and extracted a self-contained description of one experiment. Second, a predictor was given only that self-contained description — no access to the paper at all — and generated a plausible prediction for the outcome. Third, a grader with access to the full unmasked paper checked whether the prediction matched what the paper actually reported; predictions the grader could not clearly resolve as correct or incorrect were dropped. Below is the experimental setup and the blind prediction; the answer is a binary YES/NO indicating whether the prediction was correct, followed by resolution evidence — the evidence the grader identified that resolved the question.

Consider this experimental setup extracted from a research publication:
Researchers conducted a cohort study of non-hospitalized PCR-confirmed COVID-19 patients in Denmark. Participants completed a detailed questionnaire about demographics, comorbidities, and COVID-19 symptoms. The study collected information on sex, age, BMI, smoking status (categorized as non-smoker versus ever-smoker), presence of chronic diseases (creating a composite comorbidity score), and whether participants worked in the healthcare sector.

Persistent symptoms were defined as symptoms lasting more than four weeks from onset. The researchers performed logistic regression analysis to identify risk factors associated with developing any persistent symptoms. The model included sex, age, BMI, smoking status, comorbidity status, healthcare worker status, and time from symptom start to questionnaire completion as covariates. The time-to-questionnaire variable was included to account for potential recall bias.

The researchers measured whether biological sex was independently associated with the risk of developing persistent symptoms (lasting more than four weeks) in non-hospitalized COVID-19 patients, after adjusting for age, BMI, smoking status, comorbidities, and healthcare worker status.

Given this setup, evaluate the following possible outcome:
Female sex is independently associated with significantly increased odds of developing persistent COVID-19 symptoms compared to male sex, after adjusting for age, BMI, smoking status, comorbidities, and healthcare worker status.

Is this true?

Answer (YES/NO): YES